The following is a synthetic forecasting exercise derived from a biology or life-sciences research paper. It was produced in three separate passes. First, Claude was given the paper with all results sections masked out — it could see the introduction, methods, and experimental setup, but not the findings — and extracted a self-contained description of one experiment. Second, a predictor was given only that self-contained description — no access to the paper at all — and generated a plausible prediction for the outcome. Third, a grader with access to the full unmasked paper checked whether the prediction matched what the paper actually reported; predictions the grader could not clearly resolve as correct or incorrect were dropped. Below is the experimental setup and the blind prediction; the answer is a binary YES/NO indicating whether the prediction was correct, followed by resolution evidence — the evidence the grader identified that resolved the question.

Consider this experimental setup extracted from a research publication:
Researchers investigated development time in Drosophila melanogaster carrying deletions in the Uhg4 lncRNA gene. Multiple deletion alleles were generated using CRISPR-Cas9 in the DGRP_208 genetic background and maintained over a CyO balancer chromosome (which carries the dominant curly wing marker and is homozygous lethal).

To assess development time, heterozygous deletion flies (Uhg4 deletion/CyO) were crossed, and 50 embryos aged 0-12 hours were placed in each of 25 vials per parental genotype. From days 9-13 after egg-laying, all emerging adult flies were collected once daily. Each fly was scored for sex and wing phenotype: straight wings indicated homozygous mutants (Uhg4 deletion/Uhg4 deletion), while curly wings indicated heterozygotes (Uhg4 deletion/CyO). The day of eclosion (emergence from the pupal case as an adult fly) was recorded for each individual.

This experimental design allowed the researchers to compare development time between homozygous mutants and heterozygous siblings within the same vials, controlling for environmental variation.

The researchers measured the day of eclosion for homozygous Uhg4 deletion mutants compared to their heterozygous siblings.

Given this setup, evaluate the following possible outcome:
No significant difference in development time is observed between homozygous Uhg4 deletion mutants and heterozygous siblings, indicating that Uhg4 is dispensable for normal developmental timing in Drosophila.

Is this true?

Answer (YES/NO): NO